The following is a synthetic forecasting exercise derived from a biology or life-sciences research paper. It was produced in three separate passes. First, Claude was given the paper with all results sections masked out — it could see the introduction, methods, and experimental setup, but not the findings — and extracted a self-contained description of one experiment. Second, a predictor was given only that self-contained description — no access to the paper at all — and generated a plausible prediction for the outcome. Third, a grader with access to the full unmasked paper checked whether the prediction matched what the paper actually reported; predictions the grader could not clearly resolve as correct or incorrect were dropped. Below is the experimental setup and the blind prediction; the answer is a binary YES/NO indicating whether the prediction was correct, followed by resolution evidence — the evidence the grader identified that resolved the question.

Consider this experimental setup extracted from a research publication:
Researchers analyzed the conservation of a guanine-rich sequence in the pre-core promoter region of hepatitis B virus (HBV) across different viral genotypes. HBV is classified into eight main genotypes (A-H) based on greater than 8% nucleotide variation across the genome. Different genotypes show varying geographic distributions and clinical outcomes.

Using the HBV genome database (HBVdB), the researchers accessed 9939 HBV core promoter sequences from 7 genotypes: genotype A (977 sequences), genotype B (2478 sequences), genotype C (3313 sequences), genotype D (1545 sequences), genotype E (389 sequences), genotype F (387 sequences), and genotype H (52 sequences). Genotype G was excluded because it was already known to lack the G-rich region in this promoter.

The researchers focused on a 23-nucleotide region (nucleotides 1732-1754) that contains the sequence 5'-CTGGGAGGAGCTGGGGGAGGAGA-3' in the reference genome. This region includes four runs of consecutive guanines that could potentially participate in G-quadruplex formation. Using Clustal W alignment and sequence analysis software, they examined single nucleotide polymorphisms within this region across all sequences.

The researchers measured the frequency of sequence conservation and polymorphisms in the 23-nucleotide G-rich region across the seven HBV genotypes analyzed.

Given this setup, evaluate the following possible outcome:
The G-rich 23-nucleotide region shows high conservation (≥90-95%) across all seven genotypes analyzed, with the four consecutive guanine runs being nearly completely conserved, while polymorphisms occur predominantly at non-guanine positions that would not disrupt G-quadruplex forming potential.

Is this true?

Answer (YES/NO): NO